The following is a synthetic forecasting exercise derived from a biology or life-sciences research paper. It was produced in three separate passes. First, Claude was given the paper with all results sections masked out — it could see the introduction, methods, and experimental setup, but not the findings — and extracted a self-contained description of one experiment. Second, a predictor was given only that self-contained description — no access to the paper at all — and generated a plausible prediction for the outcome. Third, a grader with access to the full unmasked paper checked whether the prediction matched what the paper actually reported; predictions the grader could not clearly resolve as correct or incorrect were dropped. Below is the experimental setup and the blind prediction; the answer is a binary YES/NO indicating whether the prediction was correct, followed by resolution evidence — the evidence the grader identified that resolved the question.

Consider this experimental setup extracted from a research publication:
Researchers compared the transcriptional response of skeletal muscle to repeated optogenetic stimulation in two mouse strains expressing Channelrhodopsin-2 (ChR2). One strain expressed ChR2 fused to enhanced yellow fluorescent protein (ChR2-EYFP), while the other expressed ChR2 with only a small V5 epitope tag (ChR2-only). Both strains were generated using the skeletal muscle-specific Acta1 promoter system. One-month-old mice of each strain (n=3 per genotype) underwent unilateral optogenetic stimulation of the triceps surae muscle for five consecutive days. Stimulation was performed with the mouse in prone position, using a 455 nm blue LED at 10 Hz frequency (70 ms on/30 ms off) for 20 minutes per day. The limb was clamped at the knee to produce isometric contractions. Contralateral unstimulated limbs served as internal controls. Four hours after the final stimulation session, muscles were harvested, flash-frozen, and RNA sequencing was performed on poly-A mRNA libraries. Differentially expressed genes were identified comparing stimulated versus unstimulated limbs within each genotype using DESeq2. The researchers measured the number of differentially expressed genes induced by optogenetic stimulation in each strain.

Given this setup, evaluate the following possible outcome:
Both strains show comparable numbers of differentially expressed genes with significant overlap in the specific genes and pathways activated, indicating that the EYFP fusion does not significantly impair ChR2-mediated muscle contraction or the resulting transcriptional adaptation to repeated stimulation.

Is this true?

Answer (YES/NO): NO